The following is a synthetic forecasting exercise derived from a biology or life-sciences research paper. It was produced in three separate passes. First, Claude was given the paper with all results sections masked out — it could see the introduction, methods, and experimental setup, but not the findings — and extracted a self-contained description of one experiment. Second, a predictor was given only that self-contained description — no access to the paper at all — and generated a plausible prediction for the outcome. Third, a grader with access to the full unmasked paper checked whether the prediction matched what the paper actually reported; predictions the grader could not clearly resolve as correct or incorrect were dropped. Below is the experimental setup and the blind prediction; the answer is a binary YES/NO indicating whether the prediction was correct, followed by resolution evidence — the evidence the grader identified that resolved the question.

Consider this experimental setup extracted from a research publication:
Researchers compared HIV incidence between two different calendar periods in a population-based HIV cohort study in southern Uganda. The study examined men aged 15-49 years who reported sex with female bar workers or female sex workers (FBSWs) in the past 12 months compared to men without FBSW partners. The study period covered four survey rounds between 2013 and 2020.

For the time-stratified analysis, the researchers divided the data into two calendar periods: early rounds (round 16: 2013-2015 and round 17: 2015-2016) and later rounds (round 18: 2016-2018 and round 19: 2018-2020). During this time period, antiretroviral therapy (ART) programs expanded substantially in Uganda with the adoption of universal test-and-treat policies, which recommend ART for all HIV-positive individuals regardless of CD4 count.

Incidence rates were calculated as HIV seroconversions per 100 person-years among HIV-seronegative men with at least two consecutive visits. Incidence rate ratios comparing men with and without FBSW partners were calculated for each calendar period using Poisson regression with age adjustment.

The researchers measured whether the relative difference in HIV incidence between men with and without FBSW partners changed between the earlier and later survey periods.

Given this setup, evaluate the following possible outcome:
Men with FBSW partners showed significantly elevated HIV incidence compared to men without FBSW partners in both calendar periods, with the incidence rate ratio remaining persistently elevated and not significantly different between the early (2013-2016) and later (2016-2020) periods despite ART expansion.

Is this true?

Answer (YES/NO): NO